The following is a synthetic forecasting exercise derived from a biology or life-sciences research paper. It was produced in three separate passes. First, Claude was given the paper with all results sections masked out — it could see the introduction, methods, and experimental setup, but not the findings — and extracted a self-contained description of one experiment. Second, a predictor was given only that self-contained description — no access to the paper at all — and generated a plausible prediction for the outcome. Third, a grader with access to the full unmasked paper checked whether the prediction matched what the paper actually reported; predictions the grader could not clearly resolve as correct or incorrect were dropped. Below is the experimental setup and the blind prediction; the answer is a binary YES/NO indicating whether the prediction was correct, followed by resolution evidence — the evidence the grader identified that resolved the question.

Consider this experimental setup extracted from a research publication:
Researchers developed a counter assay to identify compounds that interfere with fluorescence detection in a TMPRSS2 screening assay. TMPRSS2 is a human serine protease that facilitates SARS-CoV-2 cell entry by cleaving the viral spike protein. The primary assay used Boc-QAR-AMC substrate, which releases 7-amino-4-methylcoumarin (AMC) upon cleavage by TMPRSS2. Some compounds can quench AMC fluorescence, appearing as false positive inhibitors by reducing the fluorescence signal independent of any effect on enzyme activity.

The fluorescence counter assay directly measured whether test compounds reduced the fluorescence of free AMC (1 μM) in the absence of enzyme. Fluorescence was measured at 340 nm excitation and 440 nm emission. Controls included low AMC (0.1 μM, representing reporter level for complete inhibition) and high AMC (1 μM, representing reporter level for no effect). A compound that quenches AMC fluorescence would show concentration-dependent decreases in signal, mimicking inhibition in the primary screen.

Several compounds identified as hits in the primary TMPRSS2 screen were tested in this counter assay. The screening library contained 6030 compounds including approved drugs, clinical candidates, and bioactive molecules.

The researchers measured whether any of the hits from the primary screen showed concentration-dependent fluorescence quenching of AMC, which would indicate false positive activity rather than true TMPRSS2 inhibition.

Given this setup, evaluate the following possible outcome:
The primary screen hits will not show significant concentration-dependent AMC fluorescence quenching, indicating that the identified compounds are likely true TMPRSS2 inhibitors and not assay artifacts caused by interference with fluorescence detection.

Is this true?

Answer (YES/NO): NO